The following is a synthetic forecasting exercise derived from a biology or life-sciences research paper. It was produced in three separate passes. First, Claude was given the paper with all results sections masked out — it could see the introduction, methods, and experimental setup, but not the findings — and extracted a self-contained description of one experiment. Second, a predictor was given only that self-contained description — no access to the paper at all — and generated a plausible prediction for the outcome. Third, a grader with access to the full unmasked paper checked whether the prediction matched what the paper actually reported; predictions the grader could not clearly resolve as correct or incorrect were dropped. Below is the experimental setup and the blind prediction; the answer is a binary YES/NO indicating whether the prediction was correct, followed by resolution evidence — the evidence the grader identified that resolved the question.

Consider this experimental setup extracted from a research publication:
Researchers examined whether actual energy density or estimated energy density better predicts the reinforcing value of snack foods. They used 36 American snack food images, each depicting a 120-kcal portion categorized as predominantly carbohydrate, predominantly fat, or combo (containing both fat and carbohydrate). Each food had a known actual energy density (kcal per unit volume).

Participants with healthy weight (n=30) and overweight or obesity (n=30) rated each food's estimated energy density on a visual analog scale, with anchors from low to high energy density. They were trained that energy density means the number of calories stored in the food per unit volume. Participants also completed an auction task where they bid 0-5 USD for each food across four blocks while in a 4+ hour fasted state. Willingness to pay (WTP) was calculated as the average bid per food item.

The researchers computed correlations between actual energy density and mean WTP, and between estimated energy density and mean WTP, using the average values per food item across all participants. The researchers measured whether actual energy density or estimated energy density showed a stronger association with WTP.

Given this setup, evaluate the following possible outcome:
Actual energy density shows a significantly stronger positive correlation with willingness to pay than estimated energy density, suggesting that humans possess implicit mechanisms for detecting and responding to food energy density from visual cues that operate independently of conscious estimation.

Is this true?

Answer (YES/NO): NO